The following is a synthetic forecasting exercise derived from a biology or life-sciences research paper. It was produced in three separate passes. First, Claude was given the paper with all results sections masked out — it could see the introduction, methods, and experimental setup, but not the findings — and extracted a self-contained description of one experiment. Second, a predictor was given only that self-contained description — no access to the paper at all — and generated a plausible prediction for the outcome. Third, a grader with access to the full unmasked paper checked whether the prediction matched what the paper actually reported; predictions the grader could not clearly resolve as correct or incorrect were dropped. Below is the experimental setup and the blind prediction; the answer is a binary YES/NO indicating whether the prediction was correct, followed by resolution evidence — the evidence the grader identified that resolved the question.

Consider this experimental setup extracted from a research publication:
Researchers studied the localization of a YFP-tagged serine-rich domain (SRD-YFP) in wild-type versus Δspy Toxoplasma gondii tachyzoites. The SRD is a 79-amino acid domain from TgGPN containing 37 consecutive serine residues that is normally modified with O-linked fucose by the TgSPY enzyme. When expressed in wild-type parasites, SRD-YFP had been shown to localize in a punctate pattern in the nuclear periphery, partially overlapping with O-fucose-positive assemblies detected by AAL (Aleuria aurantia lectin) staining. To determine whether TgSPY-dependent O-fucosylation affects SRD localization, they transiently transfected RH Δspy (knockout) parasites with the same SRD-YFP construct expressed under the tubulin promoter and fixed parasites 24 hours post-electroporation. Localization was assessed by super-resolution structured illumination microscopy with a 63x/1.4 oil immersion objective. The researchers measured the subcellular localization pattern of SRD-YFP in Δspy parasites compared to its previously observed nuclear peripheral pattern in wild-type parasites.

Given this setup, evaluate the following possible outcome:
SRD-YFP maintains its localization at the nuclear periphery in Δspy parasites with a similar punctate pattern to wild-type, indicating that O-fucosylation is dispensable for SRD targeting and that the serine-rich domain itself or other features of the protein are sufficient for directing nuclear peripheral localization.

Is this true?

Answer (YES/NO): NO